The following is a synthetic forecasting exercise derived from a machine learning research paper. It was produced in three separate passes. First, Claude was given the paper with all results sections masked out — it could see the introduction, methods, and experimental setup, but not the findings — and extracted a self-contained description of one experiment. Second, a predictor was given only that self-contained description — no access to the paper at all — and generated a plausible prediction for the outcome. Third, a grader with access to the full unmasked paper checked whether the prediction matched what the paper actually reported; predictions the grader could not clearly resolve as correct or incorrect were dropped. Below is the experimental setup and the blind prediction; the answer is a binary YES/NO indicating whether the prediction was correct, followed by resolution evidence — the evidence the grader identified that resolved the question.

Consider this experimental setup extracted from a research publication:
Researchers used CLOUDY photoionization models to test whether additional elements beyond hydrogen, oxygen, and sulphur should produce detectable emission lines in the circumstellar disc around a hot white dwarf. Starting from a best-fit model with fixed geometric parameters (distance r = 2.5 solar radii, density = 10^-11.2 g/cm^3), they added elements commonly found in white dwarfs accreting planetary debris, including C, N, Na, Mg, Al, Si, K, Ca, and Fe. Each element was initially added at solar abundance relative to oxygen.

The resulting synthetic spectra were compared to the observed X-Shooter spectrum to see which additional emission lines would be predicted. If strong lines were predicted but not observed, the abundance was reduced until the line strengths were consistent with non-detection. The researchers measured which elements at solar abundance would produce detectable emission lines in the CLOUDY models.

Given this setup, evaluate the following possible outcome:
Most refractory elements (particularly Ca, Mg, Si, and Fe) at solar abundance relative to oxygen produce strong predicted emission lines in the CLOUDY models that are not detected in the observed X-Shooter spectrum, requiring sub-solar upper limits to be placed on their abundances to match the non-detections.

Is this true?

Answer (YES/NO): YES